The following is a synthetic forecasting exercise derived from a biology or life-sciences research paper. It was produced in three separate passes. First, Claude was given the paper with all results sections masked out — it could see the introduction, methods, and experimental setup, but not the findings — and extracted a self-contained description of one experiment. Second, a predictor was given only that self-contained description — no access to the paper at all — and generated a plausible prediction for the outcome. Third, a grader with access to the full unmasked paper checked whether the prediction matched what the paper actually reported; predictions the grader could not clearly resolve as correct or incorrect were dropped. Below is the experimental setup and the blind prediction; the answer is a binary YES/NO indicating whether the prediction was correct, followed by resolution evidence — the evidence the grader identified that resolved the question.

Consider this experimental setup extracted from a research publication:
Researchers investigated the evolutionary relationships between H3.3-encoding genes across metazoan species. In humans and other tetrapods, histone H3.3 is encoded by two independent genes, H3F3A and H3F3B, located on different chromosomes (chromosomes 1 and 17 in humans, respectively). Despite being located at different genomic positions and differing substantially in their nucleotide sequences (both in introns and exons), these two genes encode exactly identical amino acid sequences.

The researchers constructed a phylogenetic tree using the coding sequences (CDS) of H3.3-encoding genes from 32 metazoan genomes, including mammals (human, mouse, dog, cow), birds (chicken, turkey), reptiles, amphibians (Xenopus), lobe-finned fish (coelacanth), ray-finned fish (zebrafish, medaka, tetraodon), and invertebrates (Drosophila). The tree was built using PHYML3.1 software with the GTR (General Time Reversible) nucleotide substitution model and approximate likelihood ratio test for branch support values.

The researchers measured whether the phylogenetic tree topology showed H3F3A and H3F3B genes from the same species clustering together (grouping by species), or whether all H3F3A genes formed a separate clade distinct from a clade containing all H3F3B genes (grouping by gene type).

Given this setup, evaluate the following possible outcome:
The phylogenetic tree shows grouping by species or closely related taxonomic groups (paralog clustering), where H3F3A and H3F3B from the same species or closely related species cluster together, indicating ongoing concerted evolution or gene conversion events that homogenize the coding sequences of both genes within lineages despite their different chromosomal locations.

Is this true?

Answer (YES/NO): NO